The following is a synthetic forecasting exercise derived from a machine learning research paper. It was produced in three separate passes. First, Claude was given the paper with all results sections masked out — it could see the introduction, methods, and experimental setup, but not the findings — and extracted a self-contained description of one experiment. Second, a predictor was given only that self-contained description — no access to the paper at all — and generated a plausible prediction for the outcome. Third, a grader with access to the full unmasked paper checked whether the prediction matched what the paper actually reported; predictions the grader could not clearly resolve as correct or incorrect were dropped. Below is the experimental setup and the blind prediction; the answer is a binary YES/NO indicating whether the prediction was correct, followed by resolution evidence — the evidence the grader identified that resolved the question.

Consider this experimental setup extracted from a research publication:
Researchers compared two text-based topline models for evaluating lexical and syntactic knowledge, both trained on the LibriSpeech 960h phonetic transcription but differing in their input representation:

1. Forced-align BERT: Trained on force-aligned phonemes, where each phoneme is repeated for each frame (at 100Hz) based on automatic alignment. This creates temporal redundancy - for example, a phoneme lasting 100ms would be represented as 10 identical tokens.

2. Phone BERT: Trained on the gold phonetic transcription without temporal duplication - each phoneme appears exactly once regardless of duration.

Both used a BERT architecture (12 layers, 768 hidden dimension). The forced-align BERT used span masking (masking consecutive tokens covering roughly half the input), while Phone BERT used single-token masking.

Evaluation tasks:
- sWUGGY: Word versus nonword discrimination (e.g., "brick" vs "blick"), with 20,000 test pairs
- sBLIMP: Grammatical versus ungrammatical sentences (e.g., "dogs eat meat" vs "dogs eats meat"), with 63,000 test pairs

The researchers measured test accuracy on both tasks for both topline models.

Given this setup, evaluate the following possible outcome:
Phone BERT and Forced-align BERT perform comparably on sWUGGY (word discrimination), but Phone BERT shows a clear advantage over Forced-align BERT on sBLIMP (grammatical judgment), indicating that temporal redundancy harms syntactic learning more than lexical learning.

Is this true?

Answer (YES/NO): NO